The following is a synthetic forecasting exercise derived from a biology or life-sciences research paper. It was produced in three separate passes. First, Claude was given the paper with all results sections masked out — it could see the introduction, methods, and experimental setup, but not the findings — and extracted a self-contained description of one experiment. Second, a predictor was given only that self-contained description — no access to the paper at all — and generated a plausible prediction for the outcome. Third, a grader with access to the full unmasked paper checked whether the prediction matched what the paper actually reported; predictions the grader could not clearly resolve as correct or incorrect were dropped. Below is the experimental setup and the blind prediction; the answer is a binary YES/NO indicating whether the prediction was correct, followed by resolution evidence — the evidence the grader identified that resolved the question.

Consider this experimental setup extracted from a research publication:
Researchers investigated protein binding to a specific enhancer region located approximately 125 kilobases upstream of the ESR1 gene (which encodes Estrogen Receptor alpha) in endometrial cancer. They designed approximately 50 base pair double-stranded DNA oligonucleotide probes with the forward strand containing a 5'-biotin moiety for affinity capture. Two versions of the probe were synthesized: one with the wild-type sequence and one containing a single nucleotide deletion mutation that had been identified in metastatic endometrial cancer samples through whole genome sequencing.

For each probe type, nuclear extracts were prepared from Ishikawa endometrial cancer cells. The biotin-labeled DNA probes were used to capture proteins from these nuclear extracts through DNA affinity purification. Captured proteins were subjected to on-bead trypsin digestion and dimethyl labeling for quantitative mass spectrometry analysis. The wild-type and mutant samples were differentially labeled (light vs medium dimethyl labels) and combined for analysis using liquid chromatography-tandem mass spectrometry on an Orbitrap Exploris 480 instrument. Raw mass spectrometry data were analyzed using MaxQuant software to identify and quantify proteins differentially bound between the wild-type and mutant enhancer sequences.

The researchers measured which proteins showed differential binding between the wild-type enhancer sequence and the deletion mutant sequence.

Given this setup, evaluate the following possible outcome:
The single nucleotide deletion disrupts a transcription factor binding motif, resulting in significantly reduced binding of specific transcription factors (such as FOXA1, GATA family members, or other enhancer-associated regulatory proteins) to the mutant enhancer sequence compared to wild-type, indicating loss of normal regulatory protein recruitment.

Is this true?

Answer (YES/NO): NO